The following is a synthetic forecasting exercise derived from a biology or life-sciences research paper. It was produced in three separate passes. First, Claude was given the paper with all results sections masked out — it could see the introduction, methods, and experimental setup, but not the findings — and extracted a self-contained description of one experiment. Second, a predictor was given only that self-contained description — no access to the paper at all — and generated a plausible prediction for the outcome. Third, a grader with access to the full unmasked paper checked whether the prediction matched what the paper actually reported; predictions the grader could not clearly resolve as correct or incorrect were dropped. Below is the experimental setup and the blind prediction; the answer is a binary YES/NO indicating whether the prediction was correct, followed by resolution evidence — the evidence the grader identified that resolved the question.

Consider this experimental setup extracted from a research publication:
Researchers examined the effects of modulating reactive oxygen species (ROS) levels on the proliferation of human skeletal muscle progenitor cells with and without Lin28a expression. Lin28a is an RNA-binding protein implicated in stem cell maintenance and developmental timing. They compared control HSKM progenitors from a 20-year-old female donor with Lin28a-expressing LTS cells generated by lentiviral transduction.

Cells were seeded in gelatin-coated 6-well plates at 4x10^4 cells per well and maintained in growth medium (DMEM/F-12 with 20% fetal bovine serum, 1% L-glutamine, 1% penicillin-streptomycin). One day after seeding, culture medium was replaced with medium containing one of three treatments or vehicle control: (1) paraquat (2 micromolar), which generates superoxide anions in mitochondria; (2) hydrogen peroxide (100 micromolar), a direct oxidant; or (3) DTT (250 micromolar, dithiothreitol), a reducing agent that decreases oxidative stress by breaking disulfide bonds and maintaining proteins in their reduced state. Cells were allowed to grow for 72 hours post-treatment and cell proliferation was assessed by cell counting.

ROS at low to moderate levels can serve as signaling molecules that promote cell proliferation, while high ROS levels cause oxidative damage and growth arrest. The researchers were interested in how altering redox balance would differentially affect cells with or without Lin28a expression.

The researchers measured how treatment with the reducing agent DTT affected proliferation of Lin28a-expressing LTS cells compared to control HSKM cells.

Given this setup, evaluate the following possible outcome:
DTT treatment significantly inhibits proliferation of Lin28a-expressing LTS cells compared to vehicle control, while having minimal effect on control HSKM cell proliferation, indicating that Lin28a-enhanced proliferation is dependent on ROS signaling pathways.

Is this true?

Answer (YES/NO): YES